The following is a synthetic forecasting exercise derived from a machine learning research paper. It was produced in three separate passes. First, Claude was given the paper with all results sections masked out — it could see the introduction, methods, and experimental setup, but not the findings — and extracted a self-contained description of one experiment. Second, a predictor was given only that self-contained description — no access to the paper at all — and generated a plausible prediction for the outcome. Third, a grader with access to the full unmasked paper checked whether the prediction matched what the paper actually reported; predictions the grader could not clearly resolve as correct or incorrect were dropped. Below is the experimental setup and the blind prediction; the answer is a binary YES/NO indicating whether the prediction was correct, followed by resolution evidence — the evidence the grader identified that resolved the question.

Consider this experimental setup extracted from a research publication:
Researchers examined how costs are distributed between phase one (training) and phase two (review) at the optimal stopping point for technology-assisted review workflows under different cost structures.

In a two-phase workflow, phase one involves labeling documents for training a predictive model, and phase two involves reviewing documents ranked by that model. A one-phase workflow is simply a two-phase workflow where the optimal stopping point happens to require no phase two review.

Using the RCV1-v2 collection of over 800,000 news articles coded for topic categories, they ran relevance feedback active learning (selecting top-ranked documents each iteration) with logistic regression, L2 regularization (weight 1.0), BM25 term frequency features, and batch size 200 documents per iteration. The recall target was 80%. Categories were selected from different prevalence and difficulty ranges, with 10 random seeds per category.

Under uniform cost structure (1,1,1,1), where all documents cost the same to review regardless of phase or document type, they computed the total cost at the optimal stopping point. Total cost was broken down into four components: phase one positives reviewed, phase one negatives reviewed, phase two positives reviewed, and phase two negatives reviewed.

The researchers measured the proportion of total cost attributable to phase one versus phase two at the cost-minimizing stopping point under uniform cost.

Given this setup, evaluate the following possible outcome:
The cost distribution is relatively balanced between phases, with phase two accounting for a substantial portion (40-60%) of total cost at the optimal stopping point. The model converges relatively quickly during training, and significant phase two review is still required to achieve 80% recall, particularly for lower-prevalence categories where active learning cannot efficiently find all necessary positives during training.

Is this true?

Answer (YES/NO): NO